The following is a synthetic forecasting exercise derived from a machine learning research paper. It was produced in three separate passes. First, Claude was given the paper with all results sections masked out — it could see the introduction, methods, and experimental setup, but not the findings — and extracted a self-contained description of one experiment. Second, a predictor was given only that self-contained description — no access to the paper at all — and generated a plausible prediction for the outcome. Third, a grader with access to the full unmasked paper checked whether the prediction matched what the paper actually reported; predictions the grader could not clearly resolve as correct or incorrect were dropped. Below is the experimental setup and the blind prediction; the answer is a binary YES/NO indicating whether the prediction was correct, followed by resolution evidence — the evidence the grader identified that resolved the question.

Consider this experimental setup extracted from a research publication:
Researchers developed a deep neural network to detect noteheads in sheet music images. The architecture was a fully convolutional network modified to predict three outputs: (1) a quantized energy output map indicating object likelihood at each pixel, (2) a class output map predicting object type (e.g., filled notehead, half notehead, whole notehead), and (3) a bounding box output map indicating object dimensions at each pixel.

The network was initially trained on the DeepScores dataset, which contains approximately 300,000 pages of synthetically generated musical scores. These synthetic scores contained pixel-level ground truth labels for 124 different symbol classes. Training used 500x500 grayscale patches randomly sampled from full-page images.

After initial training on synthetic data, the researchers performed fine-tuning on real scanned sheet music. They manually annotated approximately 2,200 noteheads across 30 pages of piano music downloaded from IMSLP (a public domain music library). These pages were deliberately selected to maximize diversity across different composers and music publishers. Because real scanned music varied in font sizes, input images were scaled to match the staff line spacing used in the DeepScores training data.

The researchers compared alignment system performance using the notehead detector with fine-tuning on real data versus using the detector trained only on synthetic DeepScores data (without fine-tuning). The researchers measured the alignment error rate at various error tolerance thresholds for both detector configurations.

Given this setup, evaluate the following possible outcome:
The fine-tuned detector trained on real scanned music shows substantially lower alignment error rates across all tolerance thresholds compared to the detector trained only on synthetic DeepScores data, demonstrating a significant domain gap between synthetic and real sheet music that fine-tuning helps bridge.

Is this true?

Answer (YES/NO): NO